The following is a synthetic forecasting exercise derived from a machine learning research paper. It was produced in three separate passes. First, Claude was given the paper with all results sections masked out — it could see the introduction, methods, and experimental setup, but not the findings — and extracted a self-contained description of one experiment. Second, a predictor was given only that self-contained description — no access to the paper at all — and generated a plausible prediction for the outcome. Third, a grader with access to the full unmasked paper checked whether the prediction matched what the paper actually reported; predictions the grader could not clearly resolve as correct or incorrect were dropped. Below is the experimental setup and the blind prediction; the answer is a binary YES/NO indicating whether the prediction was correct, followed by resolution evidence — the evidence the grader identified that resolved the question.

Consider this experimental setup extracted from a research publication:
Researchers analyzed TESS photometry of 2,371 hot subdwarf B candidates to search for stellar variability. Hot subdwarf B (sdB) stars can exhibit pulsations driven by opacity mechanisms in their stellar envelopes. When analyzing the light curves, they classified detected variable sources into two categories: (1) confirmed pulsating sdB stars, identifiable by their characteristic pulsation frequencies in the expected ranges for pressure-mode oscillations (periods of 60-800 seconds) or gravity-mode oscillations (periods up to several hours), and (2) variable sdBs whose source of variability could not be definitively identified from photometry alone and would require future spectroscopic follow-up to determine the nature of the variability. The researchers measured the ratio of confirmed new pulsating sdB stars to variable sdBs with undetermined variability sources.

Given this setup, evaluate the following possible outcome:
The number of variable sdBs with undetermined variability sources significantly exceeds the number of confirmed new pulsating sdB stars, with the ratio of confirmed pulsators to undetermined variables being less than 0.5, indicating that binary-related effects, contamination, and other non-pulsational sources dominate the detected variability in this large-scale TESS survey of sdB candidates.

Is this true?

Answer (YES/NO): NO